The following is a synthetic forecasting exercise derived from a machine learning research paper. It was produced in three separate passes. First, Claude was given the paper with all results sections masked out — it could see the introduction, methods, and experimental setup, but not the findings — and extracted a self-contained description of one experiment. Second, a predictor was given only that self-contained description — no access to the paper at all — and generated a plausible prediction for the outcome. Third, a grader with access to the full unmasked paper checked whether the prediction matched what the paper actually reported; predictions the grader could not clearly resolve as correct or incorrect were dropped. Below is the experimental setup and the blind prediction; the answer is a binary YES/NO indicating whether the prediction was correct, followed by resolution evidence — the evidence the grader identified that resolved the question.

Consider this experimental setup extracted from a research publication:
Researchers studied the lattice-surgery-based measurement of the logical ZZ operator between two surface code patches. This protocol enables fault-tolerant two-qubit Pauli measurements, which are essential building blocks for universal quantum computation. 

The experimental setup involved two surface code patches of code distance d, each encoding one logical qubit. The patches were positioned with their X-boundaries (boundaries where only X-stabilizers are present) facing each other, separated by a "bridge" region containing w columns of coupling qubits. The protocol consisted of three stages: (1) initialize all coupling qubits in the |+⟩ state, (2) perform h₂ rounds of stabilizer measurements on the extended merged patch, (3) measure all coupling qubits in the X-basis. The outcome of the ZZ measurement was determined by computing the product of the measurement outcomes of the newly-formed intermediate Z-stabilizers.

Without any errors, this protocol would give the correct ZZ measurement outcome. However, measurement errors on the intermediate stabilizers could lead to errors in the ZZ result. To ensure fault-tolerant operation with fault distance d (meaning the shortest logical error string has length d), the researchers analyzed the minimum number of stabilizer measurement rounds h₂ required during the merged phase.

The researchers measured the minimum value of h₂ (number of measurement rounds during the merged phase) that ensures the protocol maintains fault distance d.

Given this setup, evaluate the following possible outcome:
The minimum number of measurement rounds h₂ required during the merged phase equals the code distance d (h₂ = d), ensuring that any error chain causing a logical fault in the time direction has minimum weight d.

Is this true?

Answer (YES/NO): YES